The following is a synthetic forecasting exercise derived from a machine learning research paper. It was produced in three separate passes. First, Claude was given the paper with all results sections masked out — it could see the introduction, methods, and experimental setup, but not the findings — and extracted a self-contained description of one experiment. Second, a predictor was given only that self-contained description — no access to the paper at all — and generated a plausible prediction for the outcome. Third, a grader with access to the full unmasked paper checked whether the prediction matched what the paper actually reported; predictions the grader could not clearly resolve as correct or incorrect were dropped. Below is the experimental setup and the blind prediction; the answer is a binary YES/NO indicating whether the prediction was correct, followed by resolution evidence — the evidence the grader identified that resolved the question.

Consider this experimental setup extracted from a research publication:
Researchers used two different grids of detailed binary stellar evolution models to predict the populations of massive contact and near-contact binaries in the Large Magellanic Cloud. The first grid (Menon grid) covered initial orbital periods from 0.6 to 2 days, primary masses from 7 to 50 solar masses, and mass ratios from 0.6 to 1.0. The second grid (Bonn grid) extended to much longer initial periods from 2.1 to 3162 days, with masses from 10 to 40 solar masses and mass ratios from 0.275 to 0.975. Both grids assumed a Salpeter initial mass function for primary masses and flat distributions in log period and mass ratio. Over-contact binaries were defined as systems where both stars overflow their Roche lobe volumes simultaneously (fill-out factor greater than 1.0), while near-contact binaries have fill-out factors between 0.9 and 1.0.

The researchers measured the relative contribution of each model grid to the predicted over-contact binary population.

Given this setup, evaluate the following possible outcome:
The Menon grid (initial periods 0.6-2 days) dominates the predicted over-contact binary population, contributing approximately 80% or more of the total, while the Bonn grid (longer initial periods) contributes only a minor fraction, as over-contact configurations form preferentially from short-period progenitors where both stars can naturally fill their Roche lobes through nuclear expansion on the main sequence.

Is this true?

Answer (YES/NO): NO